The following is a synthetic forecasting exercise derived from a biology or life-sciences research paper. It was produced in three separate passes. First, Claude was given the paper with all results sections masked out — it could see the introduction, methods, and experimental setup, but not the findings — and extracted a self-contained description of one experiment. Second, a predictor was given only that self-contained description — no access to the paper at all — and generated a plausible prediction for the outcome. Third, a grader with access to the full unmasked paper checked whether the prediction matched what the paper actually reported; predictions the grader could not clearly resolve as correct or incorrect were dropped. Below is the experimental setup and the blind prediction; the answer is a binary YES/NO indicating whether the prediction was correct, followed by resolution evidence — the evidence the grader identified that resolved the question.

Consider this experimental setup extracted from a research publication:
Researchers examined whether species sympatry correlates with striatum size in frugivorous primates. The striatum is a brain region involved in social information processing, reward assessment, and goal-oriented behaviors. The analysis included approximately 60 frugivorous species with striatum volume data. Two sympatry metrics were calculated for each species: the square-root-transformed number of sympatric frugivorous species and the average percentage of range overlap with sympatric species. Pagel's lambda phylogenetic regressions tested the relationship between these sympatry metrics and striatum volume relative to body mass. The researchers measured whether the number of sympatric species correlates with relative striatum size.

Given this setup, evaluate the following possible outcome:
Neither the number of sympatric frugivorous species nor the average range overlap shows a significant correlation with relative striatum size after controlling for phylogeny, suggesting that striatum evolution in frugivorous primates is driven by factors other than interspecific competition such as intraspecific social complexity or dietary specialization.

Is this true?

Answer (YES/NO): NO